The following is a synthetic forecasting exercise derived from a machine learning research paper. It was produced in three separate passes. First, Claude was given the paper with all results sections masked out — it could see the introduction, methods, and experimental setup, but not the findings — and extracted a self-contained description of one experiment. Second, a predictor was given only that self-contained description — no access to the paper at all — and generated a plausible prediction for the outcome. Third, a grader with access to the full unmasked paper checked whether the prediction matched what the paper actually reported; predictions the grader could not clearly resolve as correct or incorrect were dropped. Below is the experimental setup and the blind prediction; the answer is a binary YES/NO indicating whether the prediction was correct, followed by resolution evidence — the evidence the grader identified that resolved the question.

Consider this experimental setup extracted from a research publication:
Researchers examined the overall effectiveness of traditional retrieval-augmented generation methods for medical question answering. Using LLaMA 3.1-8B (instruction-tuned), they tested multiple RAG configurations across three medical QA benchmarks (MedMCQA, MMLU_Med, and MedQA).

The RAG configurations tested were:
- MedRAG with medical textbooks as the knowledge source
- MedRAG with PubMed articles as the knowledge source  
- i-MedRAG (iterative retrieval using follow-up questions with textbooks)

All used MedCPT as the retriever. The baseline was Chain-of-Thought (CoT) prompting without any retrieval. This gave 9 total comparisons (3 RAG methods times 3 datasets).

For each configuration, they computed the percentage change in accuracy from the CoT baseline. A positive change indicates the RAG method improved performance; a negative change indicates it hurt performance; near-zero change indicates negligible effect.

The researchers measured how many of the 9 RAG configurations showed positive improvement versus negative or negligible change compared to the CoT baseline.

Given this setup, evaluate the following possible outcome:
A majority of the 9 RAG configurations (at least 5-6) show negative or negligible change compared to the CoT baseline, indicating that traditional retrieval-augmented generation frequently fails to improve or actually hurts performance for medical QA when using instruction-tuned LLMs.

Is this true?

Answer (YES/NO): YES